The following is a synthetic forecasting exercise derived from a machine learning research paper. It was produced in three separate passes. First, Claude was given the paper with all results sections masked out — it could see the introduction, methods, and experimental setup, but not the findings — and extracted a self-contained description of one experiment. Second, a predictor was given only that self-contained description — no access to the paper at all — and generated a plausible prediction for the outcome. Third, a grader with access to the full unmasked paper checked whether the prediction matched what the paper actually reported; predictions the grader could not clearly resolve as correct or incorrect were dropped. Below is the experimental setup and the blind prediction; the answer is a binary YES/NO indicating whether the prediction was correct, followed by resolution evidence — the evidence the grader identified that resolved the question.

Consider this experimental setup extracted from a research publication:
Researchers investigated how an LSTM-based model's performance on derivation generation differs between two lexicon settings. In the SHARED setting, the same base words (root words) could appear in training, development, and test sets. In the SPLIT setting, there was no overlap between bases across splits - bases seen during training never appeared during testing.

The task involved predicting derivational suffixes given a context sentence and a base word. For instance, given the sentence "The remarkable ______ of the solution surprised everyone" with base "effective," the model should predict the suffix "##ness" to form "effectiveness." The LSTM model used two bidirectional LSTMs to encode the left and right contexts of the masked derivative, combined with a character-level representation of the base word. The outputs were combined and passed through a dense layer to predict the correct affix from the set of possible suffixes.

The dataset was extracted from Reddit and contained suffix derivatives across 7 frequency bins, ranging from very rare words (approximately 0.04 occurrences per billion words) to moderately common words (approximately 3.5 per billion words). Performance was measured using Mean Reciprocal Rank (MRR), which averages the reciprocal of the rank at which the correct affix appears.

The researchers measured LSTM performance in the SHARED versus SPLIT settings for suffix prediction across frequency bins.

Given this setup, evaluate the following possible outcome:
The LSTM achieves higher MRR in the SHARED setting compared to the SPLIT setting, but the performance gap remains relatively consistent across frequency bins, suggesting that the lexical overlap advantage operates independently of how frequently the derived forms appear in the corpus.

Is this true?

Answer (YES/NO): NO